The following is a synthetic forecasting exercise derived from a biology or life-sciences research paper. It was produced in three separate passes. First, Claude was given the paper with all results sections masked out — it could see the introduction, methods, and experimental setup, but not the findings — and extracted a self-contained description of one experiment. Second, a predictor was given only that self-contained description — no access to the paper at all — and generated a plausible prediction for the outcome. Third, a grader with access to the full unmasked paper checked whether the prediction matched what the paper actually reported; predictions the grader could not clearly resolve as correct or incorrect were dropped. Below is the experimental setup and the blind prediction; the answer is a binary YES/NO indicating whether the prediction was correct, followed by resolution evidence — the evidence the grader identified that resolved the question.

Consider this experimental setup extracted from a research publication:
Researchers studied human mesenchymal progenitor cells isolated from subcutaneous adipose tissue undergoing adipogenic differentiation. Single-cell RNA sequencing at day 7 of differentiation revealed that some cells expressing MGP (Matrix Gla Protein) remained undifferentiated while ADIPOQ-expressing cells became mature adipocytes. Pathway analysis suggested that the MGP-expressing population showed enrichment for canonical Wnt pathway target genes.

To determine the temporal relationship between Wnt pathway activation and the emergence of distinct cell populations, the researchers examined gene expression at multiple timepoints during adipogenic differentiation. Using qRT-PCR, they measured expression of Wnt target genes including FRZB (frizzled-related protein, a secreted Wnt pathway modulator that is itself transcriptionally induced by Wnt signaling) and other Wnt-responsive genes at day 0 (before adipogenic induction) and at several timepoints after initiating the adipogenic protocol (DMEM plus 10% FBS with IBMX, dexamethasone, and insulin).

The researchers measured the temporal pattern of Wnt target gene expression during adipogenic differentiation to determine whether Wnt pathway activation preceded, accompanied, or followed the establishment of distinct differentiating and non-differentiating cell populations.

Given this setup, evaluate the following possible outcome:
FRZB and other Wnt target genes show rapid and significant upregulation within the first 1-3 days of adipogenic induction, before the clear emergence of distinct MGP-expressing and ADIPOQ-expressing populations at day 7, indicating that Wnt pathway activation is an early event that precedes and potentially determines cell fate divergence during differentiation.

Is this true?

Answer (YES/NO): NO